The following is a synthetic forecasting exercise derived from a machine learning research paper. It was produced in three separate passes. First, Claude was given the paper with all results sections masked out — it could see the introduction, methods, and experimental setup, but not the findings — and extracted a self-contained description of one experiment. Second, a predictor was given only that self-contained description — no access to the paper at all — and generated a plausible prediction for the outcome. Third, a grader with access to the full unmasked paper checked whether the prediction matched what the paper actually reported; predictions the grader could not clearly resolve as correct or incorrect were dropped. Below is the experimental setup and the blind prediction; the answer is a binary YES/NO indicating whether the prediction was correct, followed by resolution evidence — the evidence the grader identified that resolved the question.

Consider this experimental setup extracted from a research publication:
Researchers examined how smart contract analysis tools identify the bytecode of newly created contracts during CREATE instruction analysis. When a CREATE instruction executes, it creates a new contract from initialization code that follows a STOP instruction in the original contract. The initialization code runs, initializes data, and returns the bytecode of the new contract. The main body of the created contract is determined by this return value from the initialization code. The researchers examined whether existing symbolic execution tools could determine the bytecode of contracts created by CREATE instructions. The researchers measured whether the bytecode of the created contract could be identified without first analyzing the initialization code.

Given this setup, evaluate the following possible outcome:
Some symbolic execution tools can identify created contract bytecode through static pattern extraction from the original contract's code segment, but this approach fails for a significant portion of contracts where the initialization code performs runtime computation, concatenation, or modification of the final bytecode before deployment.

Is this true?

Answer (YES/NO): NO